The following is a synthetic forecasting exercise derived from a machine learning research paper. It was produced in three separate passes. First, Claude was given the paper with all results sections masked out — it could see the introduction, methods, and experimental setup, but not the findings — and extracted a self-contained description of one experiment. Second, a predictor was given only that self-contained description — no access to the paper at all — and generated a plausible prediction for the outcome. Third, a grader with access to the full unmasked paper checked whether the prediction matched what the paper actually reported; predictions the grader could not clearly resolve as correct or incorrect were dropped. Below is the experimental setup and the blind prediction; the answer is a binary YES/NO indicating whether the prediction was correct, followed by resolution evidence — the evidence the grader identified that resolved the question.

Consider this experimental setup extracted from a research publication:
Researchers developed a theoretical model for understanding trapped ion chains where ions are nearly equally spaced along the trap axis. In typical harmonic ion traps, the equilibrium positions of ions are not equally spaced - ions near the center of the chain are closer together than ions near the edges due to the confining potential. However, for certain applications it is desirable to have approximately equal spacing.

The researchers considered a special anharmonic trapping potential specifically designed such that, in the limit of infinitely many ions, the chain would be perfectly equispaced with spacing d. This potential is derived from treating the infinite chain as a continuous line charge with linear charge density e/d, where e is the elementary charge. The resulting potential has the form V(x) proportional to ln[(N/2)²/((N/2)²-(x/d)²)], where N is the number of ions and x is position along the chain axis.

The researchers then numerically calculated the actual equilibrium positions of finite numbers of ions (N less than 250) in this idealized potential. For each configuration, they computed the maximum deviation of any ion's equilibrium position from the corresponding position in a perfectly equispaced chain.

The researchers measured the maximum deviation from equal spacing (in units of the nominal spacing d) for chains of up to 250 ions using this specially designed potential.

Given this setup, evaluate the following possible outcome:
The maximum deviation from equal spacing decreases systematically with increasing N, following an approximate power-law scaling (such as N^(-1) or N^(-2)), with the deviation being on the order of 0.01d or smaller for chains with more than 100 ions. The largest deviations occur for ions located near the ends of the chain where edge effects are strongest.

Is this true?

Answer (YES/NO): NO